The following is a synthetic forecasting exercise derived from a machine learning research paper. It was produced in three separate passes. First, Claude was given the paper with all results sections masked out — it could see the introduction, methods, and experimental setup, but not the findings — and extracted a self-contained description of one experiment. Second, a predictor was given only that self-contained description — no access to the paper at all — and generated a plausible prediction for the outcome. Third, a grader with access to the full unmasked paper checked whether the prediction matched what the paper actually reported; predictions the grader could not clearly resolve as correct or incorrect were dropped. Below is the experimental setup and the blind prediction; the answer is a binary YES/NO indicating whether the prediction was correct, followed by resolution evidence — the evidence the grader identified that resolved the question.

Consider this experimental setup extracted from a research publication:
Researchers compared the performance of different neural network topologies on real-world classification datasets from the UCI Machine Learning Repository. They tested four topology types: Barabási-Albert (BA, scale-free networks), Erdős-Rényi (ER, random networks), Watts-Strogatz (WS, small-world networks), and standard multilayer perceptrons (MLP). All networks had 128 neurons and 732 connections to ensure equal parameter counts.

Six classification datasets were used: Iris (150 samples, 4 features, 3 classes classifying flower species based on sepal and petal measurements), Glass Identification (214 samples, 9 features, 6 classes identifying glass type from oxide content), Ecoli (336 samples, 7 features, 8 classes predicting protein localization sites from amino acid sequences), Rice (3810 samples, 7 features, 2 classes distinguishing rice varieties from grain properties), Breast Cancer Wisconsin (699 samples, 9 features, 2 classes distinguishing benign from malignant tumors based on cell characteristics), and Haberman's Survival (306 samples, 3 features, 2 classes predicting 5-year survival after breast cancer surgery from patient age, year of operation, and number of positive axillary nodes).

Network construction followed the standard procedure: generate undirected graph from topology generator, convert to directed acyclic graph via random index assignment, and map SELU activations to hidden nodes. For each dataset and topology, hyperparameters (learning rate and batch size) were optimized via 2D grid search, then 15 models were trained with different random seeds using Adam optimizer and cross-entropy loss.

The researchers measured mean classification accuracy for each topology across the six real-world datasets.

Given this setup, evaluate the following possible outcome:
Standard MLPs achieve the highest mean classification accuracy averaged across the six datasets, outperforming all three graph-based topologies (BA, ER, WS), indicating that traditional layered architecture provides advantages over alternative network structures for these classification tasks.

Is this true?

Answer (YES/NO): NO